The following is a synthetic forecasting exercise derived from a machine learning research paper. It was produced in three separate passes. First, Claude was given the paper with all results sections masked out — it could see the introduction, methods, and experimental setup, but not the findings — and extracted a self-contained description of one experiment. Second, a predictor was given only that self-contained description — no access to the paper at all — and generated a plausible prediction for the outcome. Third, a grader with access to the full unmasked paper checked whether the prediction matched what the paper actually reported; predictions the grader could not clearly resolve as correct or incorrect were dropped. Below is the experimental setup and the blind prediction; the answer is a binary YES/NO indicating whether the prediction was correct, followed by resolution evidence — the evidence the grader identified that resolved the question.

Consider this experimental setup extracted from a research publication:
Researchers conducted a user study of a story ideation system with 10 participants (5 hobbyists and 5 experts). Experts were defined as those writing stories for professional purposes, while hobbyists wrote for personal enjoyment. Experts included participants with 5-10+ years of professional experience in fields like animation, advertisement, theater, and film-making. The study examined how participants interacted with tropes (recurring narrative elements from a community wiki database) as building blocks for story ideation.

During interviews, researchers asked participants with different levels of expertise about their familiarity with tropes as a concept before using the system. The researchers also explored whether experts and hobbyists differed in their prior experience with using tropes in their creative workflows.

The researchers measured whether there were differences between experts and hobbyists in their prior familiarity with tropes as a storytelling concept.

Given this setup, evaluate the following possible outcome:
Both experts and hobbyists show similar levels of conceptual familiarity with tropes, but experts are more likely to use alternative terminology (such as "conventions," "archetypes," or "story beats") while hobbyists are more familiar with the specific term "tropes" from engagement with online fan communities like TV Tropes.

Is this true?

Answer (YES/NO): NO